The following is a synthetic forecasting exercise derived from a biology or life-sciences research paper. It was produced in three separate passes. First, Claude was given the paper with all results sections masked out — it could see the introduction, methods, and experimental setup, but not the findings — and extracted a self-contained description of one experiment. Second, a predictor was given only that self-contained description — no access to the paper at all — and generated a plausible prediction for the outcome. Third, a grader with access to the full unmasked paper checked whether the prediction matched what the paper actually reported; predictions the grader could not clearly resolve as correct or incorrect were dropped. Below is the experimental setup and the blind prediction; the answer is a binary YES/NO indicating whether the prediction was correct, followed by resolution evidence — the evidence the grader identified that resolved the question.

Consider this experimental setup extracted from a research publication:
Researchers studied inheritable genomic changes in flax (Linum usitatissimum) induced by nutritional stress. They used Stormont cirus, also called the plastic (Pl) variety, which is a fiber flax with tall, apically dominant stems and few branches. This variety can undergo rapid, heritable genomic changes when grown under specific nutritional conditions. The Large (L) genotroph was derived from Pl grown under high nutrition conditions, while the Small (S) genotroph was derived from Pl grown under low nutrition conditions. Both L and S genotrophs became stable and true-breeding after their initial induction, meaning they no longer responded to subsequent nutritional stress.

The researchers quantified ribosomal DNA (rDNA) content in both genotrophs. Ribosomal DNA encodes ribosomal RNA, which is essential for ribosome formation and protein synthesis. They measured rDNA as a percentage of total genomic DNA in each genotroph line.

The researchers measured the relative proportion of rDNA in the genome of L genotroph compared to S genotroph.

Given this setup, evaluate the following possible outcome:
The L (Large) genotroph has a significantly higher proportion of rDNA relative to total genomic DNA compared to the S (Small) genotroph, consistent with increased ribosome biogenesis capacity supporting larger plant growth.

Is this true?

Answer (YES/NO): YES